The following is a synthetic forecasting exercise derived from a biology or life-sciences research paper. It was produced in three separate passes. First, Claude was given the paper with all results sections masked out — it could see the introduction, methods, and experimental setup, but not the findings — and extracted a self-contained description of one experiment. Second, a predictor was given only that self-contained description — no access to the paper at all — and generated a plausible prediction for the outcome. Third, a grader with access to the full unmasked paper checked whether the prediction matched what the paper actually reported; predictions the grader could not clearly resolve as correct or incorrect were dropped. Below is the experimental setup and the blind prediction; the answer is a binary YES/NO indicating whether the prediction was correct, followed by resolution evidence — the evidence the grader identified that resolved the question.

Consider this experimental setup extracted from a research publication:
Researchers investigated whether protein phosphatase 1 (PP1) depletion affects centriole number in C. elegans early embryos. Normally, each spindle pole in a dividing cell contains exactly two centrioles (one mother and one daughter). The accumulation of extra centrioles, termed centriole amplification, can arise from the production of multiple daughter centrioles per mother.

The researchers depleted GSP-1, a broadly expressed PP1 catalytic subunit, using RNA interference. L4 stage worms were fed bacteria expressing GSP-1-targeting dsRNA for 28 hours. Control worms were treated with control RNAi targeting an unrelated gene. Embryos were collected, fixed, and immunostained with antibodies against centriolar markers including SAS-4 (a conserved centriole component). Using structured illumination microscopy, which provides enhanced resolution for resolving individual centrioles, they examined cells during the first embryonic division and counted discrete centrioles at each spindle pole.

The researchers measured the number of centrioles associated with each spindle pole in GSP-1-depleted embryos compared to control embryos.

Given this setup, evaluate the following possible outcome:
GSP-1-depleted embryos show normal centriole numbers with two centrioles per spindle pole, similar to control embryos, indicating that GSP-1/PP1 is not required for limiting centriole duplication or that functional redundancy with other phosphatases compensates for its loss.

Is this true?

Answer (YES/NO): YES